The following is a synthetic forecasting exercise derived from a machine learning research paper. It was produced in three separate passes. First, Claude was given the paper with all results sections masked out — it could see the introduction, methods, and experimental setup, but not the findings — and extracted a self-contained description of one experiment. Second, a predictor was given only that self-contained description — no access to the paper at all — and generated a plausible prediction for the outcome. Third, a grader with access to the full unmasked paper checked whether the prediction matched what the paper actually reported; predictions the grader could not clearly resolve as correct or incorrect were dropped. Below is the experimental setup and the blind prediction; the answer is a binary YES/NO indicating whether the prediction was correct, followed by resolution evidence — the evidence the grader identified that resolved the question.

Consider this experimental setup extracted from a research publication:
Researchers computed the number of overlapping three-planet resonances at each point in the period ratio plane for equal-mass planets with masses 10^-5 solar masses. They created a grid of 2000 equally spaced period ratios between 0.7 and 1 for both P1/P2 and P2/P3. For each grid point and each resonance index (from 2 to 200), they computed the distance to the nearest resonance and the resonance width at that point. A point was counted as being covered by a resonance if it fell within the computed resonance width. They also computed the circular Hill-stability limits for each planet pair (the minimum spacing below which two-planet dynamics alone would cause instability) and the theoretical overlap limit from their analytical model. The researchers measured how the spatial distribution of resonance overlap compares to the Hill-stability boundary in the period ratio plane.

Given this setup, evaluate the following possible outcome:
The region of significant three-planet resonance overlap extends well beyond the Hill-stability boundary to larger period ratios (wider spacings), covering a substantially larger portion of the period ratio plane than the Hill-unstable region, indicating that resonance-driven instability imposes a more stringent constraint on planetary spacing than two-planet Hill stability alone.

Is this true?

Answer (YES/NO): YES